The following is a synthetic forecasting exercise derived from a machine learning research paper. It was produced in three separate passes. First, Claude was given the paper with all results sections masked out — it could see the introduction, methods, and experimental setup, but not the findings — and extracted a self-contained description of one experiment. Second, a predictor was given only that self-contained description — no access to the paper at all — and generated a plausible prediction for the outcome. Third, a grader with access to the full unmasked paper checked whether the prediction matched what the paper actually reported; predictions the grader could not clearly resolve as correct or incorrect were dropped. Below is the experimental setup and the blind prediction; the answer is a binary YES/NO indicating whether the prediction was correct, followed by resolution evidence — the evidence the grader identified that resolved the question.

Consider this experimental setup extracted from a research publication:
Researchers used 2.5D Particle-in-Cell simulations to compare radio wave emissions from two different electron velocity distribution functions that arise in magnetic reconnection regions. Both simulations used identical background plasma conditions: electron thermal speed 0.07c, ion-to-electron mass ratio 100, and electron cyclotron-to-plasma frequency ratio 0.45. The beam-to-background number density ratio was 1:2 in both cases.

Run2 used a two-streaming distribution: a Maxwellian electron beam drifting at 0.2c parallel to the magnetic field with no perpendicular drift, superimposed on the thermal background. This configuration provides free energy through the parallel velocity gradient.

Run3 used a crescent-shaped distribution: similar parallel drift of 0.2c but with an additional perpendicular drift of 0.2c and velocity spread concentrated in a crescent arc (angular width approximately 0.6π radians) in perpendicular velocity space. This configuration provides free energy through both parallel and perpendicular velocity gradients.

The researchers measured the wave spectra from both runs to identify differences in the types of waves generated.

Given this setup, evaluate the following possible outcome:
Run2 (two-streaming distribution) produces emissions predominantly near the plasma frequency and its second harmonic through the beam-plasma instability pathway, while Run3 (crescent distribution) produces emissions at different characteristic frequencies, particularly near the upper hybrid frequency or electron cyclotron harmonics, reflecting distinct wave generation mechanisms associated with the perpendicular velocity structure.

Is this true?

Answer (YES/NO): NO